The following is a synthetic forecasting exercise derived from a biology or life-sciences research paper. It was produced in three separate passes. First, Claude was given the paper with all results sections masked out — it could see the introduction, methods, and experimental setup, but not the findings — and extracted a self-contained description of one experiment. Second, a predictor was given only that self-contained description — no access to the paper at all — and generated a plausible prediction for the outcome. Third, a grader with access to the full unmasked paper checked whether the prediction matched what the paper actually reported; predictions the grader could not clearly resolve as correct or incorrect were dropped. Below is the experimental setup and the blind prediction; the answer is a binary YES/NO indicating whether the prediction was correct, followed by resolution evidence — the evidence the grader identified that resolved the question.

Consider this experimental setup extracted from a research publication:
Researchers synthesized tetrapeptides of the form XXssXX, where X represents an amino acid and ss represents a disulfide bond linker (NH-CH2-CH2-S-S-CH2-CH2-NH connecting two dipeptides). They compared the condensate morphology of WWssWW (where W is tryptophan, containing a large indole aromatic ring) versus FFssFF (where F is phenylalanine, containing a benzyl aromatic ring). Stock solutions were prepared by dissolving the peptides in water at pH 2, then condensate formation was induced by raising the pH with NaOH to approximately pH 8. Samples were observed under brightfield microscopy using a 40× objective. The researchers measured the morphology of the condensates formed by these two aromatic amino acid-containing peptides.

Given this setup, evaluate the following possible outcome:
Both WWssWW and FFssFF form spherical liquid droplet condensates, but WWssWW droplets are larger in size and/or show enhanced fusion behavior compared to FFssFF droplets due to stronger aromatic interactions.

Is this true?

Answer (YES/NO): NO